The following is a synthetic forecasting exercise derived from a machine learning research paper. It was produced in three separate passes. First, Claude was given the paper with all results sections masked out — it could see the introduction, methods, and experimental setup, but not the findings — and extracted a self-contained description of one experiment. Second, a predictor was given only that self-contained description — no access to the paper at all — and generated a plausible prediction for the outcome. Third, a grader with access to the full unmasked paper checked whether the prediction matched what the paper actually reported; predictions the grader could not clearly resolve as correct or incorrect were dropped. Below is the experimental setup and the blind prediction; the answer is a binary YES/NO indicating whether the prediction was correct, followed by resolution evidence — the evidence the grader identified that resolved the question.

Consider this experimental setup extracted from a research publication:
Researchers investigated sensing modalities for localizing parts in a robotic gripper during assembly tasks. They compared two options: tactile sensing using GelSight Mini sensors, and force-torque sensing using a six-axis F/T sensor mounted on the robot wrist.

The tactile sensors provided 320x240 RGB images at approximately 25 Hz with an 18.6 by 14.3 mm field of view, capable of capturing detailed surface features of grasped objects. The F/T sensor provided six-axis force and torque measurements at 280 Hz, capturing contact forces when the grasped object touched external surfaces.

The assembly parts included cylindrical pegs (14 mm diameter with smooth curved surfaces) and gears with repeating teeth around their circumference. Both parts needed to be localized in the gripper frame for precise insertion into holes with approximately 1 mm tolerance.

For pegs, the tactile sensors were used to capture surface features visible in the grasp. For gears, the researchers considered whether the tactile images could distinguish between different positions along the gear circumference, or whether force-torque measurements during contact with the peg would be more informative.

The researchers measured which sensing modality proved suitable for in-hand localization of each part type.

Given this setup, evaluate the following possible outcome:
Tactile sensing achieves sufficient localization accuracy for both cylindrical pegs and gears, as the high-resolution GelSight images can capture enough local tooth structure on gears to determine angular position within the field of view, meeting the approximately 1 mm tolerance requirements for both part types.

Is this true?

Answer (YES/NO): NO